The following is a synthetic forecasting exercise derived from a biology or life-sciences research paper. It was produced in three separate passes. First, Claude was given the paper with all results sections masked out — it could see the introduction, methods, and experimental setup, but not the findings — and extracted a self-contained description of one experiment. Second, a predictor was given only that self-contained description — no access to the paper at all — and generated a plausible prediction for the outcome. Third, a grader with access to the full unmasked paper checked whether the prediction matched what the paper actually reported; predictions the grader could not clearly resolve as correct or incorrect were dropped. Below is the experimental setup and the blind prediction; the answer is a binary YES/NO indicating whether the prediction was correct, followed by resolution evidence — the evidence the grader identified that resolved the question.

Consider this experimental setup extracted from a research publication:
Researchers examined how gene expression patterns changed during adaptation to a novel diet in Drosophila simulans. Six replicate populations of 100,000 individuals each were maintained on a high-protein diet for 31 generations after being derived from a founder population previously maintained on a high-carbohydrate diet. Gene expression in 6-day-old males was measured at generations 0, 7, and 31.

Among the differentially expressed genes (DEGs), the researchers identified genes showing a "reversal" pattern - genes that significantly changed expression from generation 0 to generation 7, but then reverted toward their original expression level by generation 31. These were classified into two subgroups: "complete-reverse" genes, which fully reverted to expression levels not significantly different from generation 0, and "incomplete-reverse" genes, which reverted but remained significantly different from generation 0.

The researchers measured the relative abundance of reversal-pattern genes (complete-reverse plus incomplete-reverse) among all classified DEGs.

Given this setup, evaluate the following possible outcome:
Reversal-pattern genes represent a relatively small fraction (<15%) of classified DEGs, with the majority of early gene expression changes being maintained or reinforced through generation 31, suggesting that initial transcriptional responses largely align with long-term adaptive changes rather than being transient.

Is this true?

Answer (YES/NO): NO